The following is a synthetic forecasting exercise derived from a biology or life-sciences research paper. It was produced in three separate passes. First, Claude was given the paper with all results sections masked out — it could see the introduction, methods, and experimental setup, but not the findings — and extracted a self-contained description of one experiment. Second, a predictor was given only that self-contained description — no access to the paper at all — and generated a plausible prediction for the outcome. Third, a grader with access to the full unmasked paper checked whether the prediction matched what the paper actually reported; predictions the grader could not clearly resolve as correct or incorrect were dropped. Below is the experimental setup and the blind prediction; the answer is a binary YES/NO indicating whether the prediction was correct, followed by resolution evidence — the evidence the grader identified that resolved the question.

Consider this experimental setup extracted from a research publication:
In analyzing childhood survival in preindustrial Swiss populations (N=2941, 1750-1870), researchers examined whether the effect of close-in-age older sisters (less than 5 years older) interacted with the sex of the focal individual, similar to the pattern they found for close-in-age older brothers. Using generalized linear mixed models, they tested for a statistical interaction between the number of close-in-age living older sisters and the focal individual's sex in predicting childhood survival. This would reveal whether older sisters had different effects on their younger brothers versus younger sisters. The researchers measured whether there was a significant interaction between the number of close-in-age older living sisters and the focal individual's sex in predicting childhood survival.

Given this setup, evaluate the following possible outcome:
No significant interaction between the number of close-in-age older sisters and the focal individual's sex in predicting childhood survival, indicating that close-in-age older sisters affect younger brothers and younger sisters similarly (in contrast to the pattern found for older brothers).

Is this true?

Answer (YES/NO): YES